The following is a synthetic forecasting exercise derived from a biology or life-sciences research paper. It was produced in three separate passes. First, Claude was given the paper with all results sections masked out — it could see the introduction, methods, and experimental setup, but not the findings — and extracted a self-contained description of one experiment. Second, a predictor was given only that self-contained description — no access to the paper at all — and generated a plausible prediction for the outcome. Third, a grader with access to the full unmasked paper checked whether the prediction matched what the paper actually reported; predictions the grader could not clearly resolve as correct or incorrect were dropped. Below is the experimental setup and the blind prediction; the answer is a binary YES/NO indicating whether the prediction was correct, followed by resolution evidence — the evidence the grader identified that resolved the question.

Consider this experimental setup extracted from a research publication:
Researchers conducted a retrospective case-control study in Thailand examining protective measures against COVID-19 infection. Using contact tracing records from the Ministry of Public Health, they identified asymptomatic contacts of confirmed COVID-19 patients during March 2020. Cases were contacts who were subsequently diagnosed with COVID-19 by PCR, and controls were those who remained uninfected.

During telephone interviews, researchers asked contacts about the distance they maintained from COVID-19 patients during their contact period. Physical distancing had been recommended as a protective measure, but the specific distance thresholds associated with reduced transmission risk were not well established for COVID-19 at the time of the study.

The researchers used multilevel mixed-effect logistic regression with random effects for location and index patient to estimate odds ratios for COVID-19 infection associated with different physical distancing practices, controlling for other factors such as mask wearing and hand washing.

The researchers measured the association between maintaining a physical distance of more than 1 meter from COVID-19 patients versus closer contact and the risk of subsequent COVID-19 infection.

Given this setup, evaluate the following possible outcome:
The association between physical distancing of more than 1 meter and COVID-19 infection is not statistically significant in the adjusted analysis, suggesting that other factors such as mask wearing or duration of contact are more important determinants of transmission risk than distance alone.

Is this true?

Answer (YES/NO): NO